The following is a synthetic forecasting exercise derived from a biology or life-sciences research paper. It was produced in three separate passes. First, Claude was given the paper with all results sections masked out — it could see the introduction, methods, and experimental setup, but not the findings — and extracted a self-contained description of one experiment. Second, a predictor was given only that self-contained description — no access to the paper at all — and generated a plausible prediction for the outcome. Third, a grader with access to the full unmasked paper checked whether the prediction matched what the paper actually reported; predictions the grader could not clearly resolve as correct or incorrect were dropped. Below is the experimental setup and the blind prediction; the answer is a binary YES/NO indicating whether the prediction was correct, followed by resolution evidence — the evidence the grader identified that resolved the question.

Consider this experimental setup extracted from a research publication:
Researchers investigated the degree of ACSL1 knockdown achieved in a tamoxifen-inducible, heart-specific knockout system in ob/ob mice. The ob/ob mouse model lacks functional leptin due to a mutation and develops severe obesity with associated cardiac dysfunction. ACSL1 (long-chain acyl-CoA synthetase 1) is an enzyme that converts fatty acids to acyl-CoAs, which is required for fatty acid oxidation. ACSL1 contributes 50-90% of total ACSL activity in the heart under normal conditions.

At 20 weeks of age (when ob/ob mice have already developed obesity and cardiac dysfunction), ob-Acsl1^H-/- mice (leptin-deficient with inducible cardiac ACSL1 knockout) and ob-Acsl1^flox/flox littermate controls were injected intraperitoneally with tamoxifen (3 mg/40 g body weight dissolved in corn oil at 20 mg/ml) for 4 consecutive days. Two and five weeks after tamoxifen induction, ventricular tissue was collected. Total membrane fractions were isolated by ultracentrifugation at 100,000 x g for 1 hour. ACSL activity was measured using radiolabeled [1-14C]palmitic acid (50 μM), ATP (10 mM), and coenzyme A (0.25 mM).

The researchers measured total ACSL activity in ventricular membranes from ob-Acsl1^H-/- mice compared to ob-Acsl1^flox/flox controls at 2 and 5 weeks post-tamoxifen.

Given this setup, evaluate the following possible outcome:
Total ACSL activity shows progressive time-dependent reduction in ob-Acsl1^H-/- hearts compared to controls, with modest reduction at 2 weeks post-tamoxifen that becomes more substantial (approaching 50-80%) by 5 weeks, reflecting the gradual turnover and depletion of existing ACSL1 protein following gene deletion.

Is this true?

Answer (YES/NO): NO